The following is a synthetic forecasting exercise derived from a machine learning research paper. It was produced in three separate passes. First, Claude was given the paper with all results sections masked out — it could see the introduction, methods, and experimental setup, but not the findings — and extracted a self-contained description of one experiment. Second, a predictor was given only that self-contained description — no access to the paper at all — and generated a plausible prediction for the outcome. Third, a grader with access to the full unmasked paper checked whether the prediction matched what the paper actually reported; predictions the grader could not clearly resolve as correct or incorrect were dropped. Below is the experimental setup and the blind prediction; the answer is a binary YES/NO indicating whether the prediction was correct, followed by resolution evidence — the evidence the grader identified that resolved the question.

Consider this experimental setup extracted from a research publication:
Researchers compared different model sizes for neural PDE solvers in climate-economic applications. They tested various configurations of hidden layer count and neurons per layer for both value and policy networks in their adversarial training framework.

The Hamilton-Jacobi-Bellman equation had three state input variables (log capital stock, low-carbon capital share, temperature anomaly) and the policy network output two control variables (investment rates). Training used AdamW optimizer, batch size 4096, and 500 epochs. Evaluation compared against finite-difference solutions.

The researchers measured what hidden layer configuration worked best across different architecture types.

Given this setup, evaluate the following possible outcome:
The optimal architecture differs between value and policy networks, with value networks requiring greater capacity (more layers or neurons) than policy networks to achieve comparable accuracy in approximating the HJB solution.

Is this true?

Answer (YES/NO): NO